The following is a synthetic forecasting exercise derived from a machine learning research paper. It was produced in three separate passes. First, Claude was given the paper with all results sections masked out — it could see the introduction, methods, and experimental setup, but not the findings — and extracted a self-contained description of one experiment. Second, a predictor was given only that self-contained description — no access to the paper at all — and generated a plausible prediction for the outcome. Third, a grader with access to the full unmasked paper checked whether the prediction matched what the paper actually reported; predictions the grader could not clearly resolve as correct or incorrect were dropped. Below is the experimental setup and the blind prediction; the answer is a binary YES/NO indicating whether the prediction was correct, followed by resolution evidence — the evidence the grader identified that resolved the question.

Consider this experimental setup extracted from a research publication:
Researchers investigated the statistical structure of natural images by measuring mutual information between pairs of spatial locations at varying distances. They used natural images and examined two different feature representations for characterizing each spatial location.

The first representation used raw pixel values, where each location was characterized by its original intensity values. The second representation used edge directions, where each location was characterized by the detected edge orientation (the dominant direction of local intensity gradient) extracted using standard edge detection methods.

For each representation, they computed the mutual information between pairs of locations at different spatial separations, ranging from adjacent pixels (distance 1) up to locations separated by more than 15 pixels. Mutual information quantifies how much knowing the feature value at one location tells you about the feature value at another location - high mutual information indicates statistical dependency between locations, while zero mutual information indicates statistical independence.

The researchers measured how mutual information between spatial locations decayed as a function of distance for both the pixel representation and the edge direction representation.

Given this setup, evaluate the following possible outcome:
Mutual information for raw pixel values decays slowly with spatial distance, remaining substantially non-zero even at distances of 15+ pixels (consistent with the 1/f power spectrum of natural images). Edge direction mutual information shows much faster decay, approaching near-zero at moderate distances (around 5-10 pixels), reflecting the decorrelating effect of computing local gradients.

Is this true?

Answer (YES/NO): NO